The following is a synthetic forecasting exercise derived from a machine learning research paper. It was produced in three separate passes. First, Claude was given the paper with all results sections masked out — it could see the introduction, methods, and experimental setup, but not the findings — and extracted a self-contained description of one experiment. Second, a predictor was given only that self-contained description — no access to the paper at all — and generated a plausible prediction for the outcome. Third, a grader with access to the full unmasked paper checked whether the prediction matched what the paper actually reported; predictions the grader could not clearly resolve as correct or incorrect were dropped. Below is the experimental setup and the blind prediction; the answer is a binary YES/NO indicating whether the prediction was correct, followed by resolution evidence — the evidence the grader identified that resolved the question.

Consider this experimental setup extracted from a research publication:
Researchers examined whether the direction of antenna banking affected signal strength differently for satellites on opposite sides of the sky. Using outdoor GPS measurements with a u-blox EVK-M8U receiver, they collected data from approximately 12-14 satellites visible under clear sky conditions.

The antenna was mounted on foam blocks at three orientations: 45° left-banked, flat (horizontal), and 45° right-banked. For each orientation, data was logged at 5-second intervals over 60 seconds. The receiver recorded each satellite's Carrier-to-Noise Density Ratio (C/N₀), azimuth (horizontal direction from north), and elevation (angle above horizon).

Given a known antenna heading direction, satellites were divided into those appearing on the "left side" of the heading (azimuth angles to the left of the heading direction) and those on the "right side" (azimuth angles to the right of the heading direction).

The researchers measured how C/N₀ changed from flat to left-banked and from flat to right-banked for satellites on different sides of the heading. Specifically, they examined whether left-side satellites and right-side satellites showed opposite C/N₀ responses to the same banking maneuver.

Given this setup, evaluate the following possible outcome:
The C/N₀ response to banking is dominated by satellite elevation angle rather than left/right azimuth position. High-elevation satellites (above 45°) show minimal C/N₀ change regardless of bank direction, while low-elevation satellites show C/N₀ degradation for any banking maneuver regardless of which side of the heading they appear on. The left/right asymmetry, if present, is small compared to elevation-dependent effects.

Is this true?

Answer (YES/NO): NO